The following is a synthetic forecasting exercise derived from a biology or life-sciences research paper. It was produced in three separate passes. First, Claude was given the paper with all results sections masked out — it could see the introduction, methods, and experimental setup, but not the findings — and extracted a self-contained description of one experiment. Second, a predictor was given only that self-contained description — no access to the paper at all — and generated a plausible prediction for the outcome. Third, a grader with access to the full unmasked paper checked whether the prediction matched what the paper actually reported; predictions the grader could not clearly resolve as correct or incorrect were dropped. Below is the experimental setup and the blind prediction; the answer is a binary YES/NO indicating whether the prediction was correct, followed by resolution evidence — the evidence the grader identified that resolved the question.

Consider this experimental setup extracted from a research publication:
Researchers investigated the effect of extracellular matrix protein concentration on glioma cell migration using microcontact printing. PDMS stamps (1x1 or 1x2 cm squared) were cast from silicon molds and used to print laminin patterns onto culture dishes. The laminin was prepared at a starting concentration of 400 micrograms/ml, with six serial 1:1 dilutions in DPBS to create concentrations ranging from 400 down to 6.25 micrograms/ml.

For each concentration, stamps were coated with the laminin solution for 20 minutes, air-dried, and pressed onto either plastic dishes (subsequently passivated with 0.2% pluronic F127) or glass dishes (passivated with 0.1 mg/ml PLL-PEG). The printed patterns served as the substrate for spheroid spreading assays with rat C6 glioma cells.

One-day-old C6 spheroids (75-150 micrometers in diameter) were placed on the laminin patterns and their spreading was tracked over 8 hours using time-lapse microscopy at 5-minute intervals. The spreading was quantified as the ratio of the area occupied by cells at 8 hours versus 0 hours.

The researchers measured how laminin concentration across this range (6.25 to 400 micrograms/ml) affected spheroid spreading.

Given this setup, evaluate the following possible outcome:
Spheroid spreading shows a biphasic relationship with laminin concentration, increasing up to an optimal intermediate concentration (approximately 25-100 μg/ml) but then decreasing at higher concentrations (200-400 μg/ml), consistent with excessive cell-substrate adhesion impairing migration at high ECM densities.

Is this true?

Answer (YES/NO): NO